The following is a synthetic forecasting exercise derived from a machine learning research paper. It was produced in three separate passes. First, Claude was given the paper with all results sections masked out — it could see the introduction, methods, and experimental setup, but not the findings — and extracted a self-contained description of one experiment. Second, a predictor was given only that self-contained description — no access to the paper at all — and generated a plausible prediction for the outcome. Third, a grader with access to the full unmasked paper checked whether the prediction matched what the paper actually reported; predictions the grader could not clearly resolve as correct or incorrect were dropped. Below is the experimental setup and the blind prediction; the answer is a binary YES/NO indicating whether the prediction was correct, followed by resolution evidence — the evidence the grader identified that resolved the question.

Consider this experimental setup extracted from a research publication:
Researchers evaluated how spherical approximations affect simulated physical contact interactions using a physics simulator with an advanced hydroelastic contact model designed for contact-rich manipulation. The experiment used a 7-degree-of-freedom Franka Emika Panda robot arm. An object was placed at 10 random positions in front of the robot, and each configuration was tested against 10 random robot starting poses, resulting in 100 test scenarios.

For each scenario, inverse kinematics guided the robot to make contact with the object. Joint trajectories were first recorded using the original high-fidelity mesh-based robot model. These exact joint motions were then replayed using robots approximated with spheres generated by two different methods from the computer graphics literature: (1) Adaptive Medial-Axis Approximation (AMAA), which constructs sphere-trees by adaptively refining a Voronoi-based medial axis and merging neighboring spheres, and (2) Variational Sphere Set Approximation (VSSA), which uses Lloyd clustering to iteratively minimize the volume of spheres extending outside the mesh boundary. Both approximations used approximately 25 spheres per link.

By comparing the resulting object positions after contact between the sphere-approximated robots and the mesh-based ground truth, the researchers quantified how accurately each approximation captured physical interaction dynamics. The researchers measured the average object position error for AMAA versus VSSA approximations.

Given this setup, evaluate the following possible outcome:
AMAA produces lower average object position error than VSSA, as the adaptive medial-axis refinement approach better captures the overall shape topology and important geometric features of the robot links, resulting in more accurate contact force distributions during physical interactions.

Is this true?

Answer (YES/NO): NO